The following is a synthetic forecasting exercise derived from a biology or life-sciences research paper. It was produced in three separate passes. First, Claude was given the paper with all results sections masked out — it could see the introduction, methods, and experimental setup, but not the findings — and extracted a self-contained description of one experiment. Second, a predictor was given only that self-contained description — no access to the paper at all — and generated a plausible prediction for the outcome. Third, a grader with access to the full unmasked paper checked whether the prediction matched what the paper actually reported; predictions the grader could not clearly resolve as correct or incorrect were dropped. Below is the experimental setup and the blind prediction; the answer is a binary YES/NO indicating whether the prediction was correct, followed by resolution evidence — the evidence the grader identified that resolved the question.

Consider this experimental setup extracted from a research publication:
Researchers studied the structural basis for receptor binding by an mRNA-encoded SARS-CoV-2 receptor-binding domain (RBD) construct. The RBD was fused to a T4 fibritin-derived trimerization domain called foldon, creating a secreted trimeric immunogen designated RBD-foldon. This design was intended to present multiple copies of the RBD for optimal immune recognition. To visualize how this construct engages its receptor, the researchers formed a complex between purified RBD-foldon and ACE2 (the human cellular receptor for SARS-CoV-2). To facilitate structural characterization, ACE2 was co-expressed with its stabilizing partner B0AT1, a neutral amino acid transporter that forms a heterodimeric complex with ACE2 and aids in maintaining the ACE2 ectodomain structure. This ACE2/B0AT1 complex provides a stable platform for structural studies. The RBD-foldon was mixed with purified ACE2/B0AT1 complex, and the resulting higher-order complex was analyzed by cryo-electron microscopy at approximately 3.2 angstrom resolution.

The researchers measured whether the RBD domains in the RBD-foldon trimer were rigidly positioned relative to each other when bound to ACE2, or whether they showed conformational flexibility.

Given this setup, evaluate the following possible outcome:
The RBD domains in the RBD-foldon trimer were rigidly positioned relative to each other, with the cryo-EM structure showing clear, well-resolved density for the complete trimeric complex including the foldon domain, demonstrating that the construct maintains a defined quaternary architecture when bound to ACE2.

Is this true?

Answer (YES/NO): NO